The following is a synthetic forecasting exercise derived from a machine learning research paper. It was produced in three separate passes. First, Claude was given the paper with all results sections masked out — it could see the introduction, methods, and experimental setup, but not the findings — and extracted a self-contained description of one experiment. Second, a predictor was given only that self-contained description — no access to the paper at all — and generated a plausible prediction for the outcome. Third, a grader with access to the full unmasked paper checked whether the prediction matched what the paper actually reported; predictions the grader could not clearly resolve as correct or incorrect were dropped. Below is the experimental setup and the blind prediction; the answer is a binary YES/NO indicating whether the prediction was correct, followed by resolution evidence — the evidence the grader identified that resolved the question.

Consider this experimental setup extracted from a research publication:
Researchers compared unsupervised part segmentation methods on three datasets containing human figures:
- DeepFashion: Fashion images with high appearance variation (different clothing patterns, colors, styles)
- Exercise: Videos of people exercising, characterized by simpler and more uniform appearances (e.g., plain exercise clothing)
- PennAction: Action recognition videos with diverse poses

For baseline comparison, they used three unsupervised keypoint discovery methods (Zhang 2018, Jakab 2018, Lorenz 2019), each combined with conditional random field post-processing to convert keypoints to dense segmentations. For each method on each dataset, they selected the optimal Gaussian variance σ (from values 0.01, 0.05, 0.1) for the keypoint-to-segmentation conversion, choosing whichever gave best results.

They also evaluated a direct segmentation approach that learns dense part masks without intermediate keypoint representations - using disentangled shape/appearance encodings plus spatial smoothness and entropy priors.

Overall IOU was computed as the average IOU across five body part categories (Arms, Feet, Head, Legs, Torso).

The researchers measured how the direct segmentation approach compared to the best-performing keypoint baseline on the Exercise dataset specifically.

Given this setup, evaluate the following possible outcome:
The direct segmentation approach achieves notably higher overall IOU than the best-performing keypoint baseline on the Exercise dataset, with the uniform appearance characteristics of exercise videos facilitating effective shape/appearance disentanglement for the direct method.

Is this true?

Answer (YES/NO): NO